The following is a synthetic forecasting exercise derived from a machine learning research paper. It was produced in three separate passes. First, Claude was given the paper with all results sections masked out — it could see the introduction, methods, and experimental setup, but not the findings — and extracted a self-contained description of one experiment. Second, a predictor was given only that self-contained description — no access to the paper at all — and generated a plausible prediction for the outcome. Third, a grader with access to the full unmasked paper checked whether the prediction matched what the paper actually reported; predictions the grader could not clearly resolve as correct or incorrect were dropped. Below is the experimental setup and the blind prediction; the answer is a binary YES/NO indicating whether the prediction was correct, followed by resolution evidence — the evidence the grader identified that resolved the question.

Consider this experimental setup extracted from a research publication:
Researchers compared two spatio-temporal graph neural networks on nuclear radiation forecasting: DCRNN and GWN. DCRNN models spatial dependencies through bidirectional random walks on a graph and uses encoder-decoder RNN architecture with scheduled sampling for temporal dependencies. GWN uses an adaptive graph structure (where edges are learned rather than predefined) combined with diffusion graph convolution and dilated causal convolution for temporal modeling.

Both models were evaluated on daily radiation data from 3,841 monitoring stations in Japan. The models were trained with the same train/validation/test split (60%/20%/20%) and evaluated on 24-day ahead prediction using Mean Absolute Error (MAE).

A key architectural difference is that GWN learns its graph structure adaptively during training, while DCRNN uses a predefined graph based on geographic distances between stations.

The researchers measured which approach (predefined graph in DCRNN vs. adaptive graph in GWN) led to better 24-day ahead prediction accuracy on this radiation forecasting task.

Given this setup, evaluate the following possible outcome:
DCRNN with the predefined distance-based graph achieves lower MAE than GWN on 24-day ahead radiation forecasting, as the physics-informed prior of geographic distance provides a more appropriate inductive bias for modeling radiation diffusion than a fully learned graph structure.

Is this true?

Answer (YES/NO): NO